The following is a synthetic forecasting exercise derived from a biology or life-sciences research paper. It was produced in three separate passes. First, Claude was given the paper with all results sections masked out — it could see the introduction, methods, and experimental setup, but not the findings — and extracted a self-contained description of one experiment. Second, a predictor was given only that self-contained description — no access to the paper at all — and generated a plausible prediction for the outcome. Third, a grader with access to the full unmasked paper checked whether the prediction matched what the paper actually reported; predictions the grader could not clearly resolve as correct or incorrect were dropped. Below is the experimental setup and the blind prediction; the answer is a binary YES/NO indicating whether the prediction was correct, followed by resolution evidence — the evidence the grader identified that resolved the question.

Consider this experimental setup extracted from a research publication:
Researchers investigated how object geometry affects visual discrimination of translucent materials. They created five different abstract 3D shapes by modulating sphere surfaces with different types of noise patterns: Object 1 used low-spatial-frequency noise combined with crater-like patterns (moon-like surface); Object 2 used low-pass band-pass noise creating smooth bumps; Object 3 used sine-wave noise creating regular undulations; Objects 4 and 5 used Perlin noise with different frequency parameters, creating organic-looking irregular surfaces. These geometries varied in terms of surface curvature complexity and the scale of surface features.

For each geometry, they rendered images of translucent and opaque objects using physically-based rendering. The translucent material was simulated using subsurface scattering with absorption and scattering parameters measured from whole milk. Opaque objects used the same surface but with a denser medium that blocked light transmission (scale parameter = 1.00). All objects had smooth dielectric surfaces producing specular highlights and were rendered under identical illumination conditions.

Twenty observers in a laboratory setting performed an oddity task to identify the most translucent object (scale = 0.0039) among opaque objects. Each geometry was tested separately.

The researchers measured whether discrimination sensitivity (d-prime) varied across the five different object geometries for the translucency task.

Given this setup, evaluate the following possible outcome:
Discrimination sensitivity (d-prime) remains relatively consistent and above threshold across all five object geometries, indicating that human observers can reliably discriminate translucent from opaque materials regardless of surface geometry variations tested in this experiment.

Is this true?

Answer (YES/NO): NO